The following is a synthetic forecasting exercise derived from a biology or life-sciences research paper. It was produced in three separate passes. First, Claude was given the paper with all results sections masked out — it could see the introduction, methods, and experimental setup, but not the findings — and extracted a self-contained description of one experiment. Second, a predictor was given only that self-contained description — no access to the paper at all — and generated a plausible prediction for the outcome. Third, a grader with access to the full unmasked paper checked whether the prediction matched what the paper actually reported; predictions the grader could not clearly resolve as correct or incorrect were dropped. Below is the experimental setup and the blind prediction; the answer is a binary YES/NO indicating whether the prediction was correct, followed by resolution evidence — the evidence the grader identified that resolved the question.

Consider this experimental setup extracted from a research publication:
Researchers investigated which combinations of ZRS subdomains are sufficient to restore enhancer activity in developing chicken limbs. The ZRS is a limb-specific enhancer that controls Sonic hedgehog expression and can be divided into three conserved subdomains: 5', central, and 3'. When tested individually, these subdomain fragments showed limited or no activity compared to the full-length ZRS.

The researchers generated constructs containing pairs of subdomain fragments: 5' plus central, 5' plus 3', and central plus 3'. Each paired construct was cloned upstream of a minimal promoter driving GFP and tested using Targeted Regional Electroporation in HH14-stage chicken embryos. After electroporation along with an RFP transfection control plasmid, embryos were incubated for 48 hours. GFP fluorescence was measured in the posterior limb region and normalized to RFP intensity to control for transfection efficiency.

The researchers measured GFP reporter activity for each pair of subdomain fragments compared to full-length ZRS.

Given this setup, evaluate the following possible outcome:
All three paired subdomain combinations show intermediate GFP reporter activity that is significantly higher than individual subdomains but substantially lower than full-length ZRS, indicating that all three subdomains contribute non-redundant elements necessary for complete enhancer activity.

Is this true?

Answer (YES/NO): NO